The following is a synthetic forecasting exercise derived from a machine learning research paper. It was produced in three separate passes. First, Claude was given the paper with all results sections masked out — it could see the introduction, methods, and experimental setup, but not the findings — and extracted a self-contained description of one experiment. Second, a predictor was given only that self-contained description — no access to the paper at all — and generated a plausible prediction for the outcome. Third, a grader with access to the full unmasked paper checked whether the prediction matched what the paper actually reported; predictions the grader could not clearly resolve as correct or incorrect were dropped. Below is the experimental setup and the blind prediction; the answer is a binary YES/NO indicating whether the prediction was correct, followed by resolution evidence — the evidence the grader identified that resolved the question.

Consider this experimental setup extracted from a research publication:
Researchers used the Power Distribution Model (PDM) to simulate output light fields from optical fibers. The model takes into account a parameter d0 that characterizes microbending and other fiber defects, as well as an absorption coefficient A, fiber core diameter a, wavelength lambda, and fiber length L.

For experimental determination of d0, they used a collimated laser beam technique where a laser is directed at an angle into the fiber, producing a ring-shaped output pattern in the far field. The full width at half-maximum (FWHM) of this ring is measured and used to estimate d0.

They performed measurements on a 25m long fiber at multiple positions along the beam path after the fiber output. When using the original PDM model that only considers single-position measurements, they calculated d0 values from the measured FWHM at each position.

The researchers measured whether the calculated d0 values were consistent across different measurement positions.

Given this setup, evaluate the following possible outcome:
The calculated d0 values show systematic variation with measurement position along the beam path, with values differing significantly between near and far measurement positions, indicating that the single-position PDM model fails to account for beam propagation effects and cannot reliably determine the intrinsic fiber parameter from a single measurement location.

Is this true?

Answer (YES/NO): YES